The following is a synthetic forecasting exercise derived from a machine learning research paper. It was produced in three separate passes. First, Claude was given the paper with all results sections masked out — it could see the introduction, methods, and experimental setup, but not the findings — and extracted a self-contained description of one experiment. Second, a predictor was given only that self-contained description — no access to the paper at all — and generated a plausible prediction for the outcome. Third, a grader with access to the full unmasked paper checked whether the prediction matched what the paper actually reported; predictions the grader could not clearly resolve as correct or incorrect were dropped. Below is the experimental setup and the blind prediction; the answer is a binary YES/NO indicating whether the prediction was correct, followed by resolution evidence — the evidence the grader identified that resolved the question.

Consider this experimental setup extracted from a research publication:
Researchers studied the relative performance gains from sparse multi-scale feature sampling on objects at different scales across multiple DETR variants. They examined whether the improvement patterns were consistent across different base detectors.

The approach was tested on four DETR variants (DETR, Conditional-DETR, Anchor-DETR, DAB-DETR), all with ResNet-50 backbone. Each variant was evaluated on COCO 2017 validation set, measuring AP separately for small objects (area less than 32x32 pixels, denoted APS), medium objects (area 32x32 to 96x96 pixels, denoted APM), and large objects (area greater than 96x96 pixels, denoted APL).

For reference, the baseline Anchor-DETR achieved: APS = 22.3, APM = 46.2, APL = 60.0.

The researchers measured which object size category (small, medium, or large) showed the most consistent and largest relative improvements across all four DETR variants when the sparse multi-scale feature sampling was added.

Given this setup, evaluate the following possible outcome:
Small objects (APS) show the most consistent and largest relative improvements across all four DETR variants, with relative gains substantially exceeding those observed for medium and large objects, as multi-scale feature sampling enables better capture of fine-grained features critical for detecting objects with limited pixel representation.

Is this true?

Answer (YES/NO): YES